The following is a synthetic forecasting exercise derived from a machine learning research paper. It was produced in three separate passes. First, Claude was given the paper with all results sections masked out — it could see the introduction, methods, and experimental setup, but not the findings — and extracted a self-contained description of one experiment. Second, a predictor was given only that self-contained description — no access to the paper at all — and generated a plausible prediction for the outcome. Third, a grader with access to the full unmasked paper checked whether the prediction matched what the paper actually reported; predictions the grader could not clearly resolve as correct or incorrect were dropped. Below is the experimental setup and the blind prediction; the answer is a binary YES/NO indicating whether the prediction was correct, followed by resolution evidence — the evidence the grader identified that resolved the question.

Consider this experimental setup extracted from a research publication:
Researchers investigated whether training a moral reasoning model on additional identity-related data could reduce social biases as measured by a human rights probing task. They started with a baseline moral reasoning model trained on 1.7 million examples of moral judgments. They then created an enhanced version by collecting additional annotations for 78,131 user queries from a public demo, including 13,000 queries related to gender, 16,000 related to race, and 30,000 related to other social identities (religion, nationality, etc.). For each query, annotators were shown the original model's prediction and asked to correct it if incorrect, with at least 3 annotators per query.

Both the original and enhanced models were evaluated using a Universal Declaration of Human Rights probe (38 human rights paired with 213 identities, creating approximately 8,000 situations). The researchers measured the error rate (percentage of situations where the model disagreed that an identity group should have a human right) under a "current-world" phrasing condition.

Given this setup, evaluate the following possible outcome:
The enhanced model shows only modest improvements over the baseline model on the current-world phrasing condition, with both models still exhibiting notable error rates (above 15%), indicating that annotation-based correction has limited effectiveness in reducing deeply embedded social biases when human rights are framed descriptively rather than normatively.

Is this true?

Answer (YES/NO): NO